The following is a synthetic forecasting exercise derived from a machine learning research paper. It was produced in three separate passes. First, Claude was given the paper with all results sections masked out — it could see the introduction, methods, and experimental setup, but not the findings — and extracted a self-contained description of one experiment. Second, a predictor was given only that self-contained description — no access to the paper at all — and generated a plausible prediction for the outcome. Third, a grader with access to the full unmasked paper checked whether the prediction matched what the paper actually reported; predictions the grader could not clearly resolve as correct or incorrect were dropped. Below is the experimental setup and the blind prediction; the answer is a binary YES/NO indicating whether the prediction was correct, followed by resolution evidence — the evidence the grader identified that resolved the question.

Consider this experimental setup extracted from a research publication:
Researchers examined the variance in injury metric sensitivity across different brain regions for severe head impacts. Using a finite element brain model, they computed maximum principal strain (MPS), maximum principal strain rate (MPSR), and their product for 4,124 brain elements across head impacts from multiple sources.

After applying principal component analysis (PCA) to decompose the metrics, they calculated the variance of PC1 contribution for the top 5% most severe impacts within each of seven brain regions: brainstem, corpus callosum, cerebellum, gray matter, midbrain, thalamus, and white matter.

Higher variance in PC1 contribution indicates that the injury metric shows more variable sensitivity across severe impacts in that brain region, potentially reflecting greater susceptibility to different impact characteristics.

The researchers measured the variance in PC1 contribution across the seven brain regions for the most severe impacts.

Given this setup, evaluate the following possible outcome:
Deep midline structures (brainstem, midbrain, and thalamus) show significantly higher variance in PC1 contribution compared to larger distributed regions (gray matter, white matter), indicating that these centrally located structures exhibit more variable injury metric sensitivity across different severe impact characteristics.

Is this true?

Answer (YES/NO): NO